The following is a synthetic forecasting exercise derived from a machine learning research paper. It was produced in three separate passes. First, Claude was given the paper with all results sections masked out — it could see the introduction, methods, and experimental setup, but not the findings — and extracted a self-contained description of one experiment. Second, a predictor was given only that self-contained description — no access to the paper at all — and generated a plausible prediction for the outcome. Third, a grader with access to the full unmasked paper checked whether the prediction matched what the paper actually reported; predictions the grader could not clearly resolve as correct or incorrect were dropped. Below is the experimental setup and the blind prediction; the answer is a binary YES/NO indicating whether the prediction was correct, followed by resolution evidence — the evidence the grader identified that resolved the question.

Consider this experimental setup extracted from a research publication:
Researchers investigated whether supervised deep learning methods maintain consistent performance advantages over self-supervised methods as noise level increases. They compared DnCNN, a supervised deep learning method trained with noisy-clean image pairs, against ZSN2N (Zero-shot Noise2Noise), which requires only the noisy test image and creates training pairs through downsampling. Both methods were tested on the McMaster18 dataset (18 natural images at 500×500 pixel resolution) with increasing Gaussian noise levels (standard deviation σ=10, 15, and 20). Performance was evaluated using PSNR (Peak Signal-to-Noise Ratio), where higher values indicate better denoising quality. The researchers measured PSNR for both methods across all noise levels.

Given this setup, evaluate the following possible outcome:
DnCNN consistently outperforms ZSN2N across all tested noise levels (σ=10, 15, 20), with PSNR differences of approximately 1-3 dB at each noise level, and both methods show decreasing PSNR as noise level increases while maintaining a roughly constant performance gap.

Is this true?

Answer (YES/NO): NO